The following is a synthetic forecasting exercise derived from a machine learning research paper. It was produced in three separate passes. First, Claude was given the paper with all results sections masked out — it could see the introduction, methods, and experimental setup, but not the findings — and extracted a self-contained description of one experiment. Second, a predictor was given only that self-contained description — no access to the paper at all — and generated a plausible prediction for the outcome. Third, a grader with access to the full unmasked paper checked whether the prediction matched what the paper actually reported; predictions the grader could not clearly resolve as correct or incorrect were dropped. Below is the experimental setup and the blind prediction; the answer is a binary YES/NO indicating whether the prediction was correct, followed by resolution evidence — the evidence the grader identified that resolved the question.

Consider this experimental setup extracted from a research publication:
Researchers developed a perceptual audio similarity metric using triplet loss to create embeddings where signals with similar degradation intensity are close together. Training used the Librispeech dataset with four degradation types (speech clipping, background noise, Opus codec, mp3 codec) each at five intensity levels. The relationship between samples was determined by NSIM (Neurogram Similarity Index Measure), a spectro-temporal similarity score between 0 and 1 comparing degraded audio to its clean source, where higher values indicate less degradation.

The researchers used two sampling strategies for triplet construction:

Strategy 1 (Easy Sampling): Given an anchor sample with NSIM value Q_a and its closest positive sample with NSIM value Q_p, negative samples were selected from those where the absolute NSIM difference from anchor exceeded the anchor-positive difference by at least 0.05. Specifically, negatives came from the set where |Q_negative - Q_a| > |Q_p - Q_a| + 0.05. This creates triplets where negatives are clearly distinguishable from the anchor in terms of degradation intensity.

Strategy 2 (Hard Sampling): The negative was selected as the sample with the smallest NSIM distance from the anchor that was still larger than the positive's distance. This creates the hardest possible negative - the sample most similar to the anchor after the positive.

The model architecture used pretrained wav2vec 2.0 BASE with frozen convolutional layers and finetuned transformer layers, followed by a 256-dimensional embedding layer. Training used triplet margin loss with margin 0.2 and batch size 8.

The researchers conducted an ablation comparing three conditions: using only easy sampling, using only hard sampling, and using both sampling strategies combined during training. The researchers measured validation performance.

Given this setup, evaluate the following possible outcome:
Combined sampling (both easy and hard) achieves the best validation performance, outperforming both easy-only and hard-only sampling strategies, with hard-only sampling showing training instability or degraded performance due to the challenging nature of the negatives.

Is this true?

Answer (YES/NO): NO